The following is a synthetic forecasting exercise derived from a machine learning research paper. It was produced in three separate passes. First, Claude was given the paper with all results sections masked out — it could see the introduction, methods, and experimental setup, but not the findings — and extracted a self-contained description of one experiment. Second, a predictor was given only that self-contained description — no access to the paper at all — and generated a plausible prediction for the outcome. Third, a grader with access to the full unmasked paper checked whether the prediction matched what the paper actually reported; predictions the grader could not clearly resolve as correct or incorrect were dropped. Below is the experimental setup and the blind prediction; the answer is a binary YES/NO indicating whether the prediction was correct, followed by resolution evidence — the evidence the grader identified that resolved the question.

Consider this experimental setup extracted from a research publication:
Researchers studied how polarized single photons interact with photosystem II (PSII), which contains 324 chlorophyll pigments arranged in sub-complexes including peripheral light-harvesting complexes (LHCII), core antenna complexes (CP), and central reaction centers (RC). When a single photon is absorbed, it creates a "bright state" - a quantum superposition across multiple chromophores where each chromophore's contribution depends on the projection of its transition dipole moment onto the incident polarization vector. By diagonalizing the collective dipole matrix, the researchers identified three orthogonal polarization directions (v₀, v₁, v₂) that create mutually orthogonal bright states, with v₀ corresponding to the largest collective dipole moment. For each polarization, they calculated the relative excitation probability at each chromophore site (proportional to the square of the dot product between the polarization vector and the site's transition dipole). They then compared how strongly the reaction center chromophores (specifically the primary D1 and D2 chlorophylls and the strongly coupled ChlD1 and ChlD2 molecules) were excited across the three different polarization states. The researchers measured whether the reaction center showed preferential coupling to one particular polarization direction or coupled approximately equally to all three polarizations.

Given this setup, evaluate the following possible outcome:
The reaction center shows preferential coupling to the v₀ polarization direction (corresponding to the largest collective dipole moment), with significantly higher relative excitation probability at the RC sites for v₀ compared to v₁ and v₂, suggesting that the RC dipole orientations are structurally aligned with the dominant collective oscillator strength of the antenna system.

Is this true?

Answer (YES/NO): YES